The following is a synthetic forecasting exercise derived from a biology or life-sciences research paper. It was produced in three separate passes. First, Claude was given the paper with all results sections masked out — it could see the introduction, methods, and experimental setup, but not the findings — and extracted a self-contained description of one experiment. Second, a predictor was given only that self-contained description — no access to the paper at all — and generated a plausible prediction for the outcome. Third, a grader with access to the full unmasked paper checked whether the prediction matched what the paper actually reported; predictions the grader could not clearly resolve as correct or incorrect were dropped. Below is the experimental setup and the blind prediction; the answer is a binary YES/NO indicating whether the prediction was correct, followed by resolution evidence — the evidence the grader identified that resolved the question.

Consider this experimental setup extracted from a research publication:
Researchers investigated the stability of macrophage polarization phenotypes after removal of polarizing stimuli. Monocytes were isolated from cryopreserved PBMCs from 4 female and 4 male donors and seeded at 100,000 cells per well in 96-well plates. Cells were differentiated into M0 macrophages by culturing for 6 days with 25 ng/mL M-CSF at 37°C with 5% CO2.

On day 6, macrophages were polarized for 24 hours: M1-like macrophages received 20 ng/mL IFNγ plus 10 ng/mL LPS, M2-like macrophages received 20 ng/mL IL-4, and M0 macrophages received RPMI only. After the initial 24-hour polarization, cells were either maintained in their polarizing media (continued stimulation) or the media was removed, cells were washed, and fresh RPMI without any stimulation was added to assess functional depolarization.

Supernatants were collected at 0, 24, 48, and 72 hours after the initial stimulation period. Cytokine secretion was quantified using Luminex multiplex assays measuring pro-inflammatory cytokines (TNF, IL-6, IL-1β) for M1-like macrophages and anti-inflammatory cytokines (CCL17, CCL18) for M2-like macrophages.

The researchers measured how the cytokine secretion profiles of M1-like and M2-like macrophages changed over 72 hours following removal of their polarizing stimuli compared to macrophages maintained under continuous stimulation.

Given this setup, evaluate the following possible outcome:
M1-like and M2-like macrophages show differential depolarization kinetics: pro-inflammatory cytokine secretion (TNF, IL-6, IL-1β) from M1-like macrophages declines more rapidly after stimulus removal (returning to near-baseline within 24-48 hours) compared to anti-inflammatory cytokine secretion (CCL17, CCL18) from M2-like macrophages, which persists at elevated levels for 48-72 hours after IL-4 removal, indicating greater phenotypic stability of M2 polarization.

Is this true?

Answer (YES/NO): NO